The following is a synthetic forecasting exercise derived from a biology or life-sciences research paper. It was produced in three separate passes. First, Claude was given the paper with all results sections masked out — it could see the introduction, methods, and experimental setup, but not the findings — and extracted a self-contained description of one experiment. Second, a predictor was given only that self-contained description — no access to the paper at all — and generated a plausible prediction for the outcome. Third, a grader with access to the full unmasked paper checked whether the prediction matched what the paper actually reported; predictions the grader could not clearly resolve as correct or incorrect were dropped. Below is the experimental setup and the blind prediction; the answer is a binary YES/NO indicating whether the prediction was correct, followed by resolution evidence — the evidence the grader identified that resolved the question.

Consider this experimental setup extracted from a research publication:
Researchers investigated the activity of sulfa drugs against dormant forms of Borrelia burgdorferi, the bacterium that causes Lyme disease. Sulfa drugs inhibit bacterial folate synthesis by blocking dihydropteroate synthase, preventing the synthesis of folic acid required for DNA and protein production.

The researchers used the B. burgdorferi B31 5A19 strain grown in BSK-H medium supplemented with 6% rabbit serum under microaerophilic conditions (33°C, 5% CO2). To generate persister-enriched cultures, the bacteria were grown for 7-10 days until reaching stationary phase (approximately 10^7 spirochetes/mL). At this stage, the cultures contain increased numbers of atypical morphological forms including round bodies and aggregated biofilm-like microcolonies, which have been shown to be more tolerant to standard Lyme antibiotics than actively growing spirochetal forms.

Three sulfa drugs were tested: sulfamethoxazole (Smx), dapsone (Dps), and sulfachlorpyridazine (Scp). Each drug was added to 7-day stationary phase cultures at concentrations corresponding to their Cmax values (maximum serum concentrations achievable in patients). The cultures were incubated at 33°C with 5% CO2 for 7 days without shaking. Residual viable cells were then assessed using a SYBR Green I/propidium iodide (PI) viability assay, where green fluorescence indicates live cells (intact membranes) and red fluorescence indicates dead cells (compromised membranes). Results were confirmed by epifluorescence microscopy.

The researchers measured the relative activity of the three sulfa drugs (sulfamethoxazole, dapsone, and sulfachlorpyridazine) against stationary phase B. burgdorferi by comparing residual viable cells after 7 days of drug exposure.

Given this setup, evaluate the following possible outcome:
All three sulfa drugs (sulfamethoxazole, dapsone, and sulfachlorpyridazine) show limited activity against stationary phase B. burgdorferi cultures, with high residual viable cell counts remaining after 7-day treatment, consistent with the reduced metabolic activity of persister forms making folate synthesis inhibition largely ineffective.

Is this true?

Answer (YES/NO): YES